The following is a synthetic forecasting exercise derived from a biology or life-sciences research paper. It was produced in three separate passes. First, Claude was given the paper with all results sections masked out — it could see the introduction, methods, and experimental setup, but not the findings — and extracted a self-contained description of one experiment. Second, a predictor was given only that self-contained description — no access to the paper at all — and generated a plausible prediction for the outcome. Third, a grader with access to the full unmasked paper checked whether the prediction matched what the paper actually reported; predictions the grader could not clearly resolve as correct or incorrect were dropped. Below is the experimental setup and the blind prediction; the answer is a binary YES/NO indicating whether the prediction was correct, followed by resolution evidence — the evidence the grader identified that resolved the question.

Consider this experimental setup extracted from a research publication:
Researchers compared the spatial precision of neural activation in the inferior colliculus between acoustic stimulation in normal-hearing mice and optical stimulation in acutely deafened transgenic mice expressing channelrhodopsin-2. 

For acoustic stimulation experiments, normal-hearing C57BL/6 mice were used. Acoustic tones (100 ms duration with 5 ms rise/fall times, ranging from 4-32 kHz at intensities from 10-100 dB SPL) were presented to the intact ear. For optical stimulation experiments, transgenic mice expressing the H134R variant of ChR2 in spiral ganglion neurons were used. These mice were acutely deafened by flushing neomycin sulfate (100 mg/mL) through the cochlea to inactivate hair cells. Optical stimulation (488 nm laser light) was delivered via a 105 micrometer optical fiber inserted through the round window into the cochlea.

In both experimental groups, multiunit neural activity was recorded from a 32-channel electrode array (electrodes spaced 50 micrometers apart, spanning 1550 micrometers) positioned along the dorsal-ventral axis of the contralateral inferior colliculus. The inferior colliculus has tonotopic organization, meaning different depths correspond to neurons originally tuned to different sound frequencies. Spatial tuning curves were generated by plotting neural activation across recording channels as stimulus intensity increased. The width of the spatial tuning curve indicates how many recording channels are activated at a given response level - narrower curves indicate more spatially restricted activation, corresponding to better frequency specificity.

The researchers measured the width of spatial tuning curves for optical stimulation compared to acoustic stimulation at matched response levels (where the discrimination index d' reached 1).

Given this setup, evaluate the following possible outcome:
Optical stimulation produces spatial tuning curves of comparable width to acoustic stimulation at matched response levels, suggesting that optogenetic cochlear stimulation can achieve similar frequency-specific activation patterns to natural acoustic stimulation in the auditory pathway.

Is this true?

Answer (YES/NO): NO